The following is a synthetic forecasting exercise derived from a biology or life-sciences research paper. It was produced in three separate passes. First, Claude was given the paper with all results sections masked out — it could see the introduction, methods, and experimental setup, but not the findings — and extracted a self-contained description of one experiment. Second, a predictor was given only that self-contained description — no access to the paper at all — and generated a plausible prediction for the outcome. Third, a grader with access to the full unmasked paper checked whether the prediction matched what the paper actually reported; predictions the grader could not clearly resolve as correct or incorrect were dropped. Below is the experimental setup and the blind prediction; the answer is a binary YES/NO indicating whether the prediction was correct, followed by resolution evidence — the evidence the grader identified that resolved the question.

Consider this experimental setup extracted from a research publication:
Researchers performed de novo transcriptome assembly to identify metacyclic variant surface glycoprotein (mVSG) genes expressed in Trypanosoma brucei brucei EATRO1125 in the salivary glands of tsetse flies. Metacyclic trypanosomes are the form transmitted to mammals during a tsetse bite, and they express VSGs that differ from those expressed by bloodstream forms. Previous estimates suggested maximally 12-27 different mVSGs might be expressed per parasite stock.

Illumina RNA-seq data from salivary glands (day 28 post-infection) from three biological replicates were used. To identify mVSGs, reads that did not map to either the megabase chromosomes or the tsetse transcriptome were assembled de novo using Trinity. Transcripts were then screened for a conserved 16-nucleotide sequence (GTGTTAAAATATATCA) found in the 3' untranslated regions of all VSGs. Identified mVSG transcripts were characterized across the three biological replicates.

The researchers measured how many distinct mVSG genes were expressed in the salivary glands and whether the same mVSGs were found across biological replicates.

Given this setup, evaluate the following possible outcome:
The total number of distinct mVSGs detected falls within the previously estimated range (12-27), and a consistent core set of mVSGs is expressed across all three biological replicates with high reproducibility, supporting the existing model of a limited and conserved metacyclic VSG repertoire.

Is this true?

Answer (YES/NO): NO